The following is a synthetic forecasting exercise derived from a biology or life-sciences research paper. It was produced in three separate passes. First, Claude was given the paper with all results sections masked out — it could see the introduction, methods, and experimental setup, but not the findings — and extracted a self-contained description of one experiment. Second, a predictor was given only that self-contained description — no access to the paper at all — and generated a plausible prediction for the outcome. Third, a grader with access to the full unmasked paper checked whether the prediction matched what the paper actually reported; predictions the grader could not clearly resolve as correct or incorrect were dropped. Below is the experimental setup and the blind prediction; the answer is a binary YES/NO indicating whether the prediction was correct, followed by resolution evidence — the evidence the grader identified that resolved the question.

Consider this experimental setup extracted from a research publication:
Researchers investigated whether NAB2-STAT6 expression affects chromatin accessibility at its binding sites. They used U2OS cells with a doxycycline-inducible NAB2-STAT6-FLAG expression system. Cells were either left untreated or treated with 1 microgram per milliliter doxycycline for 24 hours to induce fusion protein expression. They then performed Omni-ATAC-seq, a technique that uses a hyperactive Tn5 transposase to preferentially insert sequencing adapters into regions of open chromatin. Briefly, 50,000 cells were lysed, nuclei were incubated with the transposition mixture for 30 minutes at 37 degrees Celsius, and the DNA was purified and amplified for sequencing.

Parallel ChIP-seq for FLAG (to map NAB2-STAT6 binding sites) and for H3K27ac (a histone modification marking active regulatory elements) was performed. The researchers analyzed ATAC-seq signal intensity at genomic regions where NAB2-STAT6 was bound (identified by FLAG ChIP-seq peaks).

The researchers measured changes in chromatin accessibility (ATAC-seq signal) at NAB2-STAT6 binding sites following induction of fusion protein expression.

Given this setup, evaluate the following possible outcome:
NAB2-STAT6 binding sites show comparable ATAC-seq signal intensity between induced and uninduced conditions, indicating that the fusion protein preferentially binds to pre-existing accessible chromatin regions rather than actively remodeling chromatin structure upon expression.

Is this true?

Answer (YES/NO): NO